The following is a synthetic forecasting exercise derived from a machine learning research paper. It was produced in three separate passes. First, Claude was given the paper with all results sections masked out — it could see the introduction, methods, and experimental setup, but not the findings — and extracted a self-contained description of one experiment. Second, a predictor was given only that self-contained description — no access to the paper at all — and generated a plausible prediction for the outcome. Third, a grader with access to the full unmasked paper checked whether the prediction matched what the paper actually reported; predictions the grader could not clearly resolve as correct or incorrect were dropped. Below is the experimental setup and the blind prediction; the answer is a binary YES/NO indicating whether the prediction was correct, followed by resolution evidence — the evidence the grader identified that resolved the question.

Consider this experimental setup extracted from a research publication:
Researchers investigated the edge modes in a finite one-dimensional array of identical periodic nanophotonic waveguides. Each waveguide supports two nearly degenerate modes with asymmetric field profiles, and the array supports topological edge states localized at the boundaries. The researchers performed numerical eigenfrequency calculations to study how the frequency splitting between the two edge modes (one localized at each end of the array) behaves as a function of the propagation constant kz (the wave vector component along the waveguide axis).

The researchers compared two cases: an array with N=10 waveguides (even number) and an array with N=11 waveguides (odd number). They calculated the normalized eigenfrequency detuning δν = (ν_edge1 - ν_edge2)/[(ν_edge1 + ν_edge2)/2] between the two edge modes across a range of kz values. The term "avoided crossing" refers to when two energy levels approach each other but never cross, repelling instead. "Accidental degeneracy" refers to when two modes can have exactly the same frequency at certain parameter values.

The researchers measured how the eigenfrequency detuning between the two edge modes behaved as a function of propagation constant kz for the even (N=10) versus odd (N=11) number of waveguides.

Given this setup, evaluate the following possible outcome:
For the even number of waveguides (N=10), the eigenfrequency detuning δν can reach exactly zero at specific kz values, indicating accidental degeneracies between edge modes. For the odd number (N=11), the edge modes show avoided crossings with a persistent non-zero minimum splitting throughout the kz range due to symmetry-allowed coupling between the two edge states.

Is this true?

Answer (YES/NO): NO